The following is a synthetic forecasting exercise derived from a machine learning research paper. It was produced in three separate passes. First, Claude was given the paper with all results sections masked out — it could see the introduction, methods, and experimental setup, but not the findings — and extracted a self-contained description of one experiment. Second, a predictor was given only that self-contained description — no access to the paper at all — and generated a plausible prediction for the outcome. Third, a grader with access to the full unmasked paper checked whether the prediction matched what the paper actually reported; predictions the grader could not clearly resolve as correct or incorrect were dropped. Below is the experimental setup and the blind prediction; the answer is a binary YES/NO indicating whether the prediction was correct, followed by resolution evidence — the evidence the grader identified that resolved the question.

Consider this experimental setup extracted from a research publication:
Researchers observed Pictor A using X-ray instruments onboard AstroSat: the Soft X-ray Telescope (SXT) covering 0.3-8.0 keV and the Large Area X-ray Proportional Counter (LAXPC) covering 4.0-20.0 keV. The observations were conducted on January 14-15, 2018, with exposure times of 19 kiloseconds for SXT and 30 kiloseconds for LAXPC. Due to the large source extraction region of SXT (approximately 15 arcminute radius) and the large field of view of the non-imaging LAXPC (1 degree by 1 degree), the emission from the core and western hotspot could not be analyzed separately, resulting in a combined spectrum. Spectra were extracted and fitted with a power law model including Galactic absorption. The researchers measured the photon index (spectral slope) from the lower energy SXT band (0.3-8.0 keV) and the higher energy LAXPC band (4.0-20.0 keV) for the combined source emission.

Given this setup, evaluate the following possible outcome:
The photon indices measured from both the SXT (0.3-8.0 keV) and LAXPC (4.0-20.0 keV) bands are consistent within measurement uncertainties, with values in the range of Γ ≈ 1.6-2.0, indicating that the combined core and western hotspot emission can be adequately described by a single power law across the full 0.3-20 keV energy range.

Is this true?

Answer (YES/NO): NO